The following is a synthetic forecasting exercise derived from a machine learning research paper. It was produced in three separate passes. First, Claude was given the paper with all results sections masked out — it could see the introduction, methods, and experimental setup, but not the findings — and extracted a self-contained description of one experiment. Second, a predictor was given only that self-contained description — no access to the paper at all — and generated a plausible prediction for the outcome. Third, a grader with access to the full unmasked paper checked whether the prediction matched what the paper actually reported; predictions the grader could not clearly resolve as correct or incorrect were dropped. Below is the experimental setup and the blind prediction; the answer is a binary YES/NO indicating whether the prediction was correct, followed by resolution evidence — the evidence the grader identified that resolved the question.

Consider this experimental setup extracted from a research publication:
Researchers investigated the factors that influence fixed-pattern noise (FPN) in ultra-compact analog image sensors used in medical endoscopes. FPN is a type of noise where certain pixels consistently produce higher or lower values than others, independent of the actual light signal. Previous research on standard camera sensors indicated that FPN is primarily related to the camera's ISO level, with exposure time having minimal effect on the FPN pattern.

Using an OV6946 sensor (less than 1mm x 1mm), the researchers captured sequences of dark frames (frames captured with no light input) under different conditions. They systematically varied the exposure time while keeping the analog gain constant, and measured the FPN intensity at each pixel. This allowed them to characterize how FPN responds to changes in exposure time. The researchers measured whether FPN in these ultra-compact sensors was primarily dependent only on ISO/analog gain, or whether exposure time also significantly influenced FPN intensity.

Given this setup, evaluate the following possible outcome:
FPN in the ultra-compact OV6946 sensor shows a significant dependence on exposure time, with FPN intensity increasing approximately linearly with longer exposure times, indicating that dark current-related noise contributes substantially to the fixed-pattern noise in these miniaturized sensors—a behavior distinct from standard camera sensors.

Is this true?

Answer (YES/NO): YES